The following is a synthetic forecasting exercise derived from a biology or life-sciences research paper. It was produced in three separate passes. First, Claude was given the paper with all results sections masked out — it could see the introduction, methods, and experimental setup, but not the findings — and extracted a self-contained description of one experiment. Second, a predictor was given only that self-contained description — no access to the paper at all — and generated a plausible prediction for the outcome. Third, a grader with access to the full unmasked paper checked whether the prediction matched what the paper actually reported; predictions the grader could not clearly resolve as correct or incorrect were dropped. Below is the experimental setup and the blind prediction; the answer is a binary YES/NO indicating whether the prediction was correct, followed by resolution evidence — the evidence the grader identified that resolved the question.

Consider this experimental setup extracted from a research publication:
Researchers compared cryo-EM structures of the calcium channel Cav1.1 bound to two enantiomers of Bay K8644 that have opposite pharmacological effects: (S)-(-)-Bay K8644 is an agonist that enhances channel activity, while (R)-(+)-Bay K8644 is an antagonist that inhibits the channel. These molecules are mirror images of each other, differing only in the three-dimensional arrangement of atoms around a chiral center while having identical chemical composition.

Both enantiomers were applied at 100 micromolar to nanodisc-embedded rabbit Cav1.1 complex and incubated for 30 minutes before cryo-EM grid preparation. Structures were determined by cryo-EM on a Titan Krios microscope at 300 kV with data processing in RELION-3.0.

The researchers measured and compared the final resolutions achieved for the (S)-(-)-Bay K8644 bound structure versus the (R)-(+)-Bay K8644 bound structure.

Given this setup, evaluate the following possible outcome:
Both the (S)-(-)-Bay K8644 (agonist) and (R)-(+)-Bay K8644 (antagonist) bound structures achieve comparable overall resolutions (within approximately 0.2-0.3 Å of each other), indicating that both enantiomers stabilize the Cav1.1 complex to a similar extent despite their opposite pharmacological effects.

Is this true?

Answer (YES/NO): YES